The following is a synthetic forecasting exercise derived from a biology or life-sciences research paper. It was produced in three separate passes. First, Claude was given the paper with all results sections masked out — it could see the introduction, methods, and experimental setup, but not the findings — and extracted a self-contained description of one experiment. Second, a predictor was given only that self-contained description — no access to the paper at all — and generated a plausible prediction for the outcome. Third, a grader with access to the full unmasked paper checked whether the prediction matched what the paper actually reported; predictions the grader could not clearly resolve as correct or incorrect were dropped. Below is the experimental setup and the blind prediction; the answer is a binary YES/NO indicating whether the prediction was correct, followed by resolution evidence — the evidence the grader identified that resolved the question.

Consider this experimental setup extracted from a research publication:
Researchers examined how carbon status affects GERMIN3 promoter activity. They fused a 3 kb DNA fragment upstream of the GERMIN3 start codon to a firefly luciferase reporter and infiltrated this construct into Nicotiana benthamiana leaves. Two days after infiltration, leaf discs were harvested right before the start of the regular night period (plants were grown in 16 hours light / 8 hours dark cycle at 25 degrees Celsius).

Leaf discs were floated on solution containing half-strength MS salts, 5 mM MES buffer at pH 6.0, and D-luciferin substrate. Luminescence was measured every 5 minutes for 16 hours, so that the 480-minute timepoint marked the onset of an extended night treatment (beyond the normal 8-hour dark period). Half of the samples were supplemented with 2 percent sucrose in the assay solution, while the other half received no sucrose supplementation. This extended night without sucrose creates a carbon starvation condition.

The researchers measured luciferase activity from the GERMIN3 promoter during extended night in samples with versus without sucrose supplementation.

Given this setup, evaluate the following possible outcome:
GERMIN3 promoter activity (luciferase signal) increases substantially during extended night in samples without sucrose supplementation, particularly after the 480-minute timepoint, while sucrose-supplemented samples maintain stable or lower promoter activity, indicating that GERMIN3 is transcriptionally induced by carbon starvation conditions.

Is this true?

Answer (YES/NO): YES